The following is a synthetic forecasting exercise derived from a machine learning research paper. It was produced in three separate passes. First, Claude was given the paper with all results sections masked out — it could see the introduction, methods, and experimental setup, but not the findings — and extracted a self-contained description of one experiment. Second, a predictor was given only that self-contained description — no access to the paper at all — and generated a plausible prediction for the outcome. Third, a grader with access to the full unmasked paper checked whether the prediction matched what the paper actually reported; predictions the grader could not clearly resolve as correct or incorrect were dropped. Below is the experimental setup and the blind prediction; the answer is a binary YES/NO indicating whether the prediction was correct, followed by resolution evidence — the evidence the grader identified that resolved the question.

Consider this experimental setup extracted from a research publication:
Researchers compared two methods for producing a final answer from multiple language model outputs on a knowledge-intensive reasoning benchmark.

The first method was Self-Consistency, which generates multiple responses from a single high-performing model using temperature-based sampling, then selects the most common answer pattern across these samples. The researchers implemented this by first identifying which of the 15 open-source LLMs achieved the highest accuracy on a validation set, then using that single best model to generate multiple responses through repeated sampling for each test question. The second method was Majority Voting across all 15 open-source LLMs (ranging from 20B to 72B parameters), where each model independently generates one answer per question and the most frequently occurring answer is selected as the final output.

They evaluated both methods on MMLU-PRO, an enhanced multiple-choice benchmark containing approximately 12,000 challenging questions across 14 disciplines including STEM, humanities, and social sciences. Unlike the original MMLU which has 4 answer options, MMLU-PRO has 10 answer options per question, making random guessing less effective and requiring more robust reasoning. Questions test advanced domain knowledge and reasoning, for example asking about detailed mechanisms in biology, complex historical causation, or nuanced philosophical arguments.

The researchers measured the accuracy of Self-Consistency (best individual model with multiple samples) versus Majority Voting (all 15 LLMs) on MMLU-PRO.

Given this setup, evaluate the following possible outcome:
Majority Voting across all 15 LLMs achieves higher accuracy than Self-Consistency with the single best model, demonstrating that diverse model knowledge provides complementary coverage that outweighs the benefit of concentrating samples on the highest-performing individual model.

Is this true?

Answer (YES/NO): YES